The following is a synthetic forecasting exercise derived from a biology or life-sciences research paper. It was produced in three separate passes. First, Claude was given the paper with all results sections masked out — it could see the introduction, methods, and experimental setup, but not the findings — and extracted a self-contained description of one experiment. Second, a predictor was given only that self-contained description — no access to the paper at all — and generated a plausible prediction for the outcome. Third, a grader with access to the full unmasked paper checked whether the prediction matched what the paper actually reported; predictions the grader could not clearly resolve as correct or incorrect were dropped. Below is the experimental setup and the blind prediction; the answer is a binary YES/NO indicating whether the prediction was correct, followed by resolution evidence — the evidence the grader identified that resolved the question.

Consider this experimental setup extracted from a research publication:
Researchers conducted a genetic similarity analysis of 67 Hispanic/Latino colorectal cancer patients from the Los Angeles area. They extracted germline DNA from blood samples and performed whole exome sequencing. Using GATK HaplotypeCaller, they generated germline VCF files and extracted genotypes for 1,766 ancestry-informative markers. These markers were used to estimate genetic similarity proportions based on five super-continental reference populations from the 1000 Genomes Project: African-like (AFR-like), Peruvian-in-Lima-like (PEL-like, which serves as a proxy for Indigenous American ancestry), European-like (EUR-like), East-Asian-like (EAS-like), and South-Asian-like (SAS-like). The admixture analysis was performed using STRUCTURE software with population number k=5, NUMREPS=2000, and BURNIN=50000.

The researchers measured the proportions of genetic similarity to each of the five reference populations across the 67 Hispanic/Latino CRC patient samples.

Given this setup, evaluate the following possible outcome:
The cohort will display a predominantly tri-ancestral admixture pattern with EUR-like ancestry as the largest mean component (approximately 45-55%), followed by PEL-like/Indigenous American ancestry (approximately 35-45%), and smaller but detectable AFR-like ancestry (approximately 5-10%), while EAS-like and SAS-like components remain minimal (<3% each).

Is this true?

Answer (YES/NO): NO